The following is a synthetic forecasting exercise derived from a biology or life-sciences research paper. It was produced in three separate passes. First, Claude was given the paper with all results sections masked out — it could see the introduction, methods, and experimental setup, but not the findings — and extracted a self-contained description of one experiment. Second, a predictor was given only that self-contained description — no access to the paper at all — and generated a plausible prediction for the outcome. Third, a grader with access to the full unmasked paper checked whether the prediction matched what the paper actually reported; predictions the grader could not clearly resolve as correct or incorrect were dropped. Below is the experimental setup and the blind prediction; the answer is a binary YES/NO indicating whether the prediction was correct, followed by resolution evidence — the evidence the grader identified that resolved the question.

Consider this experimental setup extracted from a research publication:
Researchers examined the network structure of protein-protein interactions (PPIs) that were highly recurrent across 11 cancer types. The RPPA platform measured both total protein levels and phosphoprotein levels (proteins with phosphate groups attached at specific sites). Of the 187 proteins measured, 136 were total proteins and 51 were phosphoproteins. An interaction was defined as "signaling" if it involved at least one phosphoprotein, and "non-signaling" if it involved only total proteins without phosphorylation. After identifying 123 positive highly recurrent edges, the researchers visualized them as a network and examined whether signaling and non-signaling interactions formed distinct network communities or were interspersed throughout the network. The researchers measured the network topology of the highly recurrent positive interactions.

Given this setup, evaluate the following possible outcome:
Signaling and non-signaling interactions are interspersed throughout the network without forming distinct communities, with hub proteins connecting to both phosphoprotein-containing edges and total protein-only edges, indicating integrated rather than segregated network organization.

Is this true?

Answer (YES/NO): NO